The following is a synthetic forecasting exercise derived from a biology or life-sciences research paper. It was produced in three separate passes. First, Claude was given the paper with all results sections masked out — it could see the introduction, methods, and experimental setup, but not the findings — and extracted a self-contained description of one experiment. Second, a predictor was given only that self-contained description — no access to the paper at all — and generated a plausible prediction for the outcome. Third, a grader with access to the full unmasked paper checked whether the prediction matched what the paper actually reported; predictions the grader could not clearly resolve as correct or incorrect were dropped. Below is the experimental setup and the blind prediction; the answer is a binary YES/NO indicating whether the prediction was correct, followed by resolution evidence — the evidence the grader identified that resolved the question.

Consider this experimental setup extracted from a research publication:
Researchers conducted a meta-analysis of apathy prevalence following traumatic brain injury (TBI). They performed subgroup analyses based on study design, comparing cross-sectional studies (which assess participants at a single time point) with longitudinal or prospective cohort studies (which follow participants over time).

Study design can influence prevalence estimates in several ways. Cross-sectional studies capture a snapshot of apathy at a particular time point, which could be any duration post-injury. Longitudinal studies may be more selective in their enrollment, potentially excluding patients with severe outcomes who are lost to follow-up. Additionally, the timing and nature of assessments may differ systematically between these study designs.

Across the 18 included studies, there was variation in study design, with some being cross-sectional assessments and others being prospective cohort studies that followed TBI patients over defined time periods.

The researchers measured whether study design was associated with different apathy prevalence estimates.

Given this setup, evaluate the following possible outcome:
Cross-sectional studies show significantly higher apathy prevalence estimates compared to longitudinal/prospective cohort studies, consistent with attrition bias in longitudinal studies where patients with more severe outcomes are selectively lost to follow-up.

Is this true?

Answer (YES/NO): NO